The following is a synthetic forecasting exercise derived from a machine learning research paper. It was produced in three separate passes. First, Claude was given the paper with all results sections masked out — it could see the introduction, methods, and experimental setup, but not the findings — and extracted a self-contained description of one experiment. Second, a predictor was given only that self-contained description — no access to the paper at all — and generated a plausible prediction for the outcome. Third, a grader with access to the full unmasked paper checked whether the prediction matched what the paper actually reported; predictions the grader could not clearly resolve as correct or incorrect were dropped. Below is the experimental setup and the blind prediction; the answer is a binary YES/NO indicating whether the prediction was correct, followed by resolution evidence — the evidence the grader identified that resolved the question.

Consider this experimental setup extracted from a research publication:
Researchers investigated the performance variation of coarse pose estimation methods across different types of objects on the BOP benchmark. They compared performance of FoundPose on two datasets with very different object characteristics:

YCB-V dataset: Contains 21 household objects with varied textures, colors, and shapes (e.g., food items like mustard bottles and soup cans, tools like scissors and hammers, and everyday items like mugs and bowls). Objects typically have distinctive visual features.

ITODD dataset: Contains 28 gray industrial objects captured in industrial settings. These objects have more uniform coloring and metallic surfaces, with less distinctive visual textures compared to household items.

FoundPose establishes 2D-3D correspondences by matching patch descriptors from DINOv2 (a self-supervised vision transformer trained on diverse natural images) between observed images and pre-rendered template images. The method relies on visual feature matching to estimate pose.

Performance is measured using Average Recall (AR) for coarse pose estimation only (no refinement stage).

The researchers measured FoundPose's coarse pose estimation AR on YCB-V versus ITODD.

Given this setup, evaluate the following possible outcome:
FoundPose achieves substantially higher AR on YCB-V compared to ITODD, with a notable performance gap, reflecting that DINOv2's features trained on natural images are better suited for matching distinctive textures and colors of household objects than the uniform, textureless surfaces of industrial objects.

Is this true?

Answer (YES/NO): YES